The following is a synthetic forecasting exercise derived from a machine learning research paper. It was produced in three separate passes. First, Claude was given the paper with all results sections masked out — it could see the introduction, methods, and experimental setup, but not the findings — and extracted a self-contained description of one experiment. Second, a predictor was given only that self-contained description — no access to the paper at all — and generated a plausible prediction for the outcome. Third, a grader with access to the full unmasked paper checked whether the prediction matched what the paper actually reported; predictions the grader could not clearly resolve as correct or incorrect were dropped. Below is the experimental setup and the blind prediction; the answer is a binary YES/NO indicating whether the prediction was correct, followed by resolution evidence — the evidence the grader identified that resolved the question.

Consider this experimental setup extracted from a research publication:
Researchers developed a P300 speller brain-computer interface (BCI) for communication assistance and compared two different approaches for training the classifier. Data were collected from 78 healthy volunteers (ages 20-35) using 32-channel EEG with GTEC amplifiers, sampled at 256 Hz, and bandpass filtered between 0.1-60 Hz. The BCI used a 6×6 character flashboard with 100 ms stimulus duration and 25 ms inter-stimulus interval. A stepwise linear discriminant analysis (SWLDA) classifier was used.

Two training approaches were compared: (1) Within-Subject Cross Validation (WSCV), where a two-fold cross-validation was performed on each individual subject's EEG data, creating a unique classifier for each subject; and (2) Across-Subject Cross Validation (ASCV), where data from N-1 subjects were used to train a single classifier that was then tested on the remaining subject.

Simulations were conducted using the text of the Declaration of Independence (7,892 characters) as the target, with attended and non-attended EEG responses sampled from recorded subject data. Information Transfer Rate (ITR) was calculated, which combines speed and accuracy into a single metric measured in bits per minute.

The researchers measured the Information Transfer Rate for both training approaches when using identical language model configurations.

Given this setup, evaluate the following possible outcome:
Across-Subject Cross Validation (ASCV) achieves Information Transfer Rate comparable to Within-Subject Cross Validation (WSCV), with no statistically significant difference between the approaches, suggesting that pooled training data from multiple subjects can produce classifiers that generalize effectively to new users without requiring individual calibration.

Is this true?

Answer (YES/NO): NO